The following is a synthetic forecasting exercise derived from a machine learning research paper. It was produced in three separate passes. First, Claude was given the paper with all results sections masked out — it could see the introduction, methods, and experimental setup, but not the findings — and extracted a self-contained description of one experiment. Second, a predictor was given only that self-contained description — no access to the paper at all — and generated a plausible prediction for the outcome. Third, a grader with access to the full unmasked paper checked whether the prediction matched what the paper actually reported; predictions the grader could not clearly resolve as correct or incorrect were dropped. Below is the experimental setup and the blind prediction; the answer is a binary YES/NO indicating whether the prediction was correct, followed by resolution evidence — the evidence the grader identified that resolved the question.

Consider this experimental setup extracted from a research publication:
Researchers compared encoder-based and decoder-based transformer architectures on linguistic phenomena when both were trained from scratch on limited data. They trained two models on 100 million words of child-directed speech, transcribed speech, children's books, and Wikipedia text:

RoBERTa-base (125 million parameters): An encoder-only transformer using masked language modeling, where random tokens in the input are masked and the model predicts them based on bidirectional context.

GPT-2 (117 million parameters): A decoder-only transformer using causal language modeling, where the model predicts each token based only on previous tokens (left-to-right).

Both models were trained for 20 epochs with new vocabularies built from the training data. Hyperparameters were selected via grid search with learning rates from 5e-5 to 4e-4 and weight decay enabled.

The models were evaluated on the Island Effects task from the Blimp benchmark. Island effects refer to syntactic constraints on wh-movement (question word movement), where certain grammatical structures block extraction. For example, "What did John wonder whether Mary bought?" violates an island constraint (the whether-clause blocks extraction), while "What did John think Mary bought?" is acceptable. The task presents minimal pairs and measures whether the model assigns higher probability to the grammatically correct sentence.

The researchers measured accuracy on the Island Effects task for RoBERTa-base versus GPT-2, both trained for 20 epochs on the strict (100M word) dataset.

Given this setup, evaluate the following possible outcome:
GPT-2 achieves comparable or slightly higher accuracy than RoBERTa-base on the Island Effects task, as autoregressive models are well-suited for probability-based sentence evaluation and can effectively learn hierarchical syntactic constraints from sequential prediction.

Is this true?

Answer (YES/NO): NO